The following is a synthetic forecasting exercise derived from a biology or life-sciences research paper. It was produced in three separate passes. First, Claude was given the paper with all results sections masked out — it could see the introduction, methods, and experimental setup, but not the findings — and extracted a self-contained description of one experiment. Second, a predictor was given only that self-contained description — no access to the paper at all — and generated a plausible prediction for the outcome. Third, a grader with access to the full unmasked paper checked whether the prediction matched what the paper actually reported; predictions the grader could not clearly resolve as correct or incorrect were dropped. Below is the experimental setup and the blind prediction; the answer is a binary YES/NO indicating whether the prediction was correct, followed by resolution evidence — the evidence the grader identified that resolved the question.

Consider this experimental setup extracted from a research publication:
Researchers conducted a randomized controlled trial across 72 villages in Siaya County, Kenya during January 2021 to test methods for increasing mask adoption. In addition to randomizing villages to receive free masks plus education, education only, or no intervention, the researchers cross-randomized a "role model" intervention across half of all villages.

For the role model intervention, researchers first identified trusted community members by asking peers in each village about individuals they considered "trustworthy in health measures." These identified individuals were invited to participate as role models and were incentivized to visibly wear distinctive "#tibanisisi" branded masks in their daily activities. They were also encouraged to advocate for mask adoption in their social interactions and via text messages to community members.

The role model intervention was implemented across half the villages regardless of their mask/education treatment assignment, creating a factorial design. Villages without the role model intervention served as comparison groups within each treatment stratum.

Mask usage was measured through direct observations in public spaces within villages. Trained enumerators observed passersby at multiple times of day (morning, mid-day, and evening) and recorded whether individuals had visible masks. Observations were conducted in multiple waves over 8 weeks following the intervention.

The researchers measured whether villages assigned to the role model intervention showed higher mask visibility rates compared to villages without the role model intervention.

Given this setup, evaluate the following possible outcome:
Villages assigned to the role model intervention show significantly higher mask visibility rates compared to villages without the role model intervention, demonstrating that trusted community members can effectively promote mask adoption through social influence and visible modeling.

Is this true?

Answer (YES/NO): NO